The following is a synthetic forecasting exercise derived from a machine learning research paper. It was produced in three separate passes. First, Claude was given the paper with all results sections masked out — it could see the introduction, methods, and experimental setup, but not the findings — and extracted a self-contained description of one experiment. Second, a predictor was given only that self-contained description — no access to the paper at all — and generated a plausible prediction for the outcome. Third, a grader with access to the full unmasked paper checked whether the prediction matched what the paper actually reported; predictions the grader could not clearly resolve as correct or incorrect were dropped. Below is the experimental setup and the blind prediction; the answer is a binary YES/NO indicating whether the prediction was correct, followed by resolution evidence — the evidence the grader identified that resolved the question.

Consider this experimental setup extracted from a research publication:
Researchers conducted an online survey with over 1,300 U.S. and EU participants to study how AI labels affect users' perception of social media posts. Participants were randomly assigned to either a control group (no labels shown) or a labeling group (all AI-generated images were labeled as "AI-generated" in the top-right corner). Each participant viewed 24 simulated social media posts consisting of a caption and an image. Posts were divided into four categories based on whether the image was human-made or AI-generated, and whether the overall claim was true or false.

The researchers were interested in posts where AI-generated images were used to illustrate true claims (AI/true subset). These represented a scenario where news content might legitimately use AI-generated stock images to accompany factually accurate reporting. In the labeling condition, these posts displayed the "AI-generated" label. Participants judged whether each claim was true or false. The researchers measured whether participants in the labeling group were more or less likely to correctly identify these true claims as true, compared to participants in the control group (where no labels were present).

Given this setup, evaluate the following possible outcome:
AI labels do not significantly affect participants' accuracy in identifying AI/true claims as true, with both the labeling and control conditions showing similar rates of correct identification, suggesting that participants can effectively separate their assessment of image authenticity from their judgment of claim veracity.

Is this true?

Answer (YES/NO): NO